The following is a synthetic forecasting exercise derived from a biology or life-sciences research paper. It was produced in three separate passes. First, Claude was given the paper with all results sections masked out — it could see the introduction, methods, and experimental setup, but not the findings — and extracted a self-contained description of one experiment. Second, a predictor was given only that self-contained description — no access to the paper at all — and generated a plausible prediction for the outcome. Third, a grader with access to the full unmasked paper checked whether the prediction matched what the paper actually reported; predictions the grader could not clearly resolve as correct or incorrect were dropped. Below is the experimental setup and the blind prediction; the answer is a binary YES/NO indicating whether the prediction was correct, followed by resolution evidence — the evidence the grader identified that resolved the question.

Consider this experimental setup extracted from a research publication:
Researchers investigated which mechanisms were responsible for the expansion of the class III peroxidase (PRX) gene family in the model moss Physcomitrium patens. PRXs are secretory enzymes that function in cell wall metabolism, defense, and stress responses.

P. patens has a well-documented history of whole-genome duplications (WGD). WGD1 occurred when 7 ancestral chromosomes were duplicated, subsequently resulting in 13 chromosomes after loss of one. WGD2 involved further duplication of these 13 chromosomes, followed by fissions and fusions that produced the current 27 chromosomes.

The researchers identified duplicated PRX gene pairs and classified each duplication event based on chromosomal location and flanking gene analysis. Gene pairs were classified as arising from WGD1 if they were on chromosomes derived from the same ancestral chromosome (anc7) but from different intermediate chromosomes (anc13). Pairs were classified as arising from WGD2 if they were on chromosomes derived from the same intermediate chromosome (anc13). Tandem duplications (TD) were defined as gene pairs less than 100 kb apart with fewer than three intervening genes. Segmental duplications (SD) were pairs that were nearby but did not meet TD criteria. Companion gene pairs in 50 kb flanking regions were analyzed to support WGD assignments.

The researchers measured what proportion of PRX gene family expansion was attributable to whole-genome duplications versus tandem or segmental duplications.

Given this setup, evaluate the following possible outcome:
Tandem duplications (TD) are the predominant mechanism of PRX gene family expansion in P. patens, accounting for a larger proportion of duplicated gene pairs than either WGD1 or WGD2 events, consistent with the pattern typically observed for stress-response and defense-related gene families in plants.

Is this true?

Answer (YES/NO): NO